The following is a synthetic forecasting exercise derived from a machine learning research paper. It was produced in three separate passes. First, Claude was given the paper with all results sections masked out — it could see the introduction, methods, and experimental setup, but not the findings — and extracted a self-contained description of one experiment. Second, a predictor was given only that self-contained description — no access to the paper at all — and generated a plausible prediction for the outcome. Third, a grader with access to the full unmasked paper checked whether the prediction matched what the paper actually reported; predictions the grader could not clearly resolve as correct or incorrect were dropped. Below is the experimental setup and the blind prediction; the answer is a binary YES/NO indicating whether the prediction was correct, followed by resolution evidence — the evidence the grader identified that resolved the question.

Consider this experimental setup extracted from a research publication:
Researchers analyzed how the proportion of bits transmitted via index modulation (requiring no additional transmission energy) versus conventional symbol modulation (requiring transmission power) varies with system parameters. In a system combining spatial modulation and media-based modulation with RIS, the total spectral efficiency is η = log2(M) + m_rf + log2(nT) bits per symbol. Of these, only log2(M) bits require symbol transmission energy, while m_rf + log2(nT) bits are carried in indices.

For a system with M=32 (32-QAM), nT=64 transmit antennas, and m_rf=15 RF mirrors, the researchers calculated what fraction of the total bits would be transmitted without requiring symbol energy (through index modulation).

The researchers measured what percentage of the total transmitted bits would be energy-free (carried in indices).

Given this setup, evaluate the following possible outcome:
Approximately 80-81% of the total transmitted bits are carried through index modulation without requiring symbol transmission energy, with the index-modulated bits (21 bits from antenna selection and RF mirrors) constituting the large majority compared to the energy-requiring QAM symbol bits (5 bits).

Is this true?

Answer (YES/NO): YES